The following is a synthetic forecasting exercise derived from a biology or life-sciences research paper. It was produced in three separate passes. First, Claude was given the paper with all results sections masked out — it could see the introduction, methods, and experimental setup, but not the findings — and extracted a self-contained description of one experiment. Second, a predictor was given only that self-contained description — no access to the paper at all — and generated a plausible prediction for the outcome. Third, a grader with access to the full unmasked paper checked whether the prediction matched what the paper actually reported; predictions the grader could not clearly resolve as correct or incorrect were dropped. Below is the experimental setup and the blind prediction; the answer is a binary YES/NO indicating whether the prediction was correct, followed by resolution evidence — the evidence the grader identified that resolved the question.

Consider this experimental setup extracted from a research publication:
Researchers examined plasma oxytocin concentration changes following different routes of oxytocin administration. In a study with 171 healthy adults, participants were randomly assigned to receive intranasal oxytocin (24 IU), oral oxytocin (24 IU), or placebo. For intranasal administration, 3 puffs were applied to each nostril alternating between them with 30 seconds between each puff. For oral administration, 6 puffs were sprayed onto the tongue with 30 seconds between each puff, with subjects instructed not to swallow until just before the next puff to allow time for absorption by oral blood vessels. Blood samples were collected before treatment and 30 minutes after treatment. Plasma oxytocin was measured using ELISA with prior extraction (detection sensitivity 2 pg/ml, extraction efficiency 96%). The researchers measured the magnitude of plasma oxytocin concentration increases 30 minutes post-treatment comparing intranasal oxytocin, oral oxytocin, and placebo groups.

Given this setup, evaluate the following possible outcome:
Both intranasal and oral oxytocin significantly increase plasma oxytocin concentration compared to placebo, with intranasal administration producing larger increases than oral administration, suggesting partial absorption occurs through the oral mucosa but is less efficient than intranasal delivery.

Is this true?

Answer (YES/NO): YES